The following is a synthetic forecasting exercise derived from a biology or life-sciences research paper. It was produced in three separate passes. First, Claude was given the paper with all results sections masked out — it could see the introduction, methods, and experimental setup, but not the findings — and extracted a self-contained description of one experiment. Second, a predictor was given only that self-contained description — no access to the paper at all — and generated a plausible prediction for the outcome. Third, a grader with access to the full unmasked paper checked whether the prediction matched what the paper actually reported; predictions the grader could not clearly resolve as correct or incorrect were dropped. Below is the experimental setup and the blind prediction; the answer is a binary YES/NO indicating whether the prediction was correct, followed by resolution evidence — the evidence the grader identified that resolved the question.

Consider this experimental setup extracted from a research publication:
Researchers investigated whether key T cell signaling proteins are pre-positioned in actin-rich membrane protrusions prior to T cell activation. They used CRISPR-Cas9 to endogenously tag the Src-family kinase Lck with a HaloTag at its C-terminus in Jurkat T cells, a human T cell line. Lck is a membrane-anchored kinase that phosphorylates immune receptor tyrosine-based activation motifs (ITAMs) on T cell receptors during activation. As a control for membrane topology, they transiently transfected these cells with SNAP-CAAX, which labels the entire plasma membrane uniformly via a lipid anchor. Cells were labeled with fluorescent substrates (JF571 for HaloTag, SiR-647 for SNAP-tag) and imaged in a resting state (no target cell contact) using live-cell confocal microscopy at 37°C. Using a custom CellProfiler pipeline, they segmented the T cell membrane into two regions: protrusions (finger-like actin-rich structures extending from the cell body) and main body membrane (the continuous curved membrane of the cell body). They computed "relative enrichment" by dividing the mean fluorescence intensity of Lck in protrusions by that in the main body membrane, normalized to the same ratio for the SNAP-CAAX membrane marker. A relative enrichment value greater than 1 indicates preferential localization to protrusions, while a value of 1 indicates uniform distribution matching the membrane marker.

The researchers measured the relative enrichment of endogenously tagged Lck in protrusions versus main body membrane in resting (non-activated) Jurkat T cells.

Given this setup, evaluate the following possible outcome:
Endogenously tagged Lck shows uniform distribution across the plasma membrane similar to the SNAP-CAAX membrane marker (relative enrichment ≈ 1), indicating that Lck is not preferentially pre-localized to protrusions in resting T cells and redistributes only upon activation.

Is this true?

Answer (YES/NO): YES